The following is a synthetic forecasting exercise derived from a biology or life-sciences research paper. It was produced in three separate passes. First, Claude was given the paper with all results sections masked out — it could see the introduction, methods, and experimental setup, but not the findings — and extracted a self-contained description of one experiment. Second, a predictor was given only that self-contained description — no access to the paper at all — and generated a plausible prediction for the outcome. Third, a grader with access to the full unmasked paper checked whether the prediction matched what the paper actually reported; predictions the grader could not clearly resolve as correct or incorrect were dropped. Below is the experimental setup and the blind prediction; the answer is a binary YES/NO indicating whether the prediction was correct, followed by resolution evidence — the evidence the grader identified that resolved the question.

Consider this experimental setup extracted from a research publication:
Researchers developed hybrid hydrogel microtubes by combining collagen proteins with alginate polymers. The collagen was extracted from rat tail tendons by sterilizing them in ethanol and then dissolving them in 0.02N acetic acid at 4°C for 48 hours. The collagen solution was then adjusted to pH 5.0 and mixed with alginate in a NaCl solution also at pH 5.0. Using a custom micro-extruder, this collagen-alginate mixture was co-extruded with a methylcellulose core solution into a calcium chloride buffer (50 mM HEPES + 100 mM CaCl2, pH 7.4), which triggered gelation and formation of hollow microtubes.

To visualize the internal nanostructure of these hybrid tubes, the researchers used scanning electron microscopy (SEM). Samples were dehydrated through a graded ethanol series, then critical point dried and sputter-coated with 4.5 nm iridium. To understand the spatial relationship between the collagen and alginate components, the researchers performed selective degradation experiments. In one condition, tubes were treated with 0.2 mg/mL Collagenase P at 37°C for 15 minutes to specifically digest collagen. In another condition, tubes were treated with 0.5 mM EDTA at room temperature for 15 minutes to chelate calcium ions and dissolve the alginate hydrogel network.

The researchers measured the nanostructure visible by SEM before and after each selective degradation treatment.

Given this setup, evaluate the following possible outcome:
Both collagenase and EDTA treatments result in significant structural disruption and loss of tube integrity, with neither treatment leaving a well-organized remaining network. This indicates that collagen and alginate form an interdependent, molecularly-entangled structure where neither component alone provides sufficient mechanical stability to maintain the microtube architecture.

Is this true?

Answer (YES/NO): NO